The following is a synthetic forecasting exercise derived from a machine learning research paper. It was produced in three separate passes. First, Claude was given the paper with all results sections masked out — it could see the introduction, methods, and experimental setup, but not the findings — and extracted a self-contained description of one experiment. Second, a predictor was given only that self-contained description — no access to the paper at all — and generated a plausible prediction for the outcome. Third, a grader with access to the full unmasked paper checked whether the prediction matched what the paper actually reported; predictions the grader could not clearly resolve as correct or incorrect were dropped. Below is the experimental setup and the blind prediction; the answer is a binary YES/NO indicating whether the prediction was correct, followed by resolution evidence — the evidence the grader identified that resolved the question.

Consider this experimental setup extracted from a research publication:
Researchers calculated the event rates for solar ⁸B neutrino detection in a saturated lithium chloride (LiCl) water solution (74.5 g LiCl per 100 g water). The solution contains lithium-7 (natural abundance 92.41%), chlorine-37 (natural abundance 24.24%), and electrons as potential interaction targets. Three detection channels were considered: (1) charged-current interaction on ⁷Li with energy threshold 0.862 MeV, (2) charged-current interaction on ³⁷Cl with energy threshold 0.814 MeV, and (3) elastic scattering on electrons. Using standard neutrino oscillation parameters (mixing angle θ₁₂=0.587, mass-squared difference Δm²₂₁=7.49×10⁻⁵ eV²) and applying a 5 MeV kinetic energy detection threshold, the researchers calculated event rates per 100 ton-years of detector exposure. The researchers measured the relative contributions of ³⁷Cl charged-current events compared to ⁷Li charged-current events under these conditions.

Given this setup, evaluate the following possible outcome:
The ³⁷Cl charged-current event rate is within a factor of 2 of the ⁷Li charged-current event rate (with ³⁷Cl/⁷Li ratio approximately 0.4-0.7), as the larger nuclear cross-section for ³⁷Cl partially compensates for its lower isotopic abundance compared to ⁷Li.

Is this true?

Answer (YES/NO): NO